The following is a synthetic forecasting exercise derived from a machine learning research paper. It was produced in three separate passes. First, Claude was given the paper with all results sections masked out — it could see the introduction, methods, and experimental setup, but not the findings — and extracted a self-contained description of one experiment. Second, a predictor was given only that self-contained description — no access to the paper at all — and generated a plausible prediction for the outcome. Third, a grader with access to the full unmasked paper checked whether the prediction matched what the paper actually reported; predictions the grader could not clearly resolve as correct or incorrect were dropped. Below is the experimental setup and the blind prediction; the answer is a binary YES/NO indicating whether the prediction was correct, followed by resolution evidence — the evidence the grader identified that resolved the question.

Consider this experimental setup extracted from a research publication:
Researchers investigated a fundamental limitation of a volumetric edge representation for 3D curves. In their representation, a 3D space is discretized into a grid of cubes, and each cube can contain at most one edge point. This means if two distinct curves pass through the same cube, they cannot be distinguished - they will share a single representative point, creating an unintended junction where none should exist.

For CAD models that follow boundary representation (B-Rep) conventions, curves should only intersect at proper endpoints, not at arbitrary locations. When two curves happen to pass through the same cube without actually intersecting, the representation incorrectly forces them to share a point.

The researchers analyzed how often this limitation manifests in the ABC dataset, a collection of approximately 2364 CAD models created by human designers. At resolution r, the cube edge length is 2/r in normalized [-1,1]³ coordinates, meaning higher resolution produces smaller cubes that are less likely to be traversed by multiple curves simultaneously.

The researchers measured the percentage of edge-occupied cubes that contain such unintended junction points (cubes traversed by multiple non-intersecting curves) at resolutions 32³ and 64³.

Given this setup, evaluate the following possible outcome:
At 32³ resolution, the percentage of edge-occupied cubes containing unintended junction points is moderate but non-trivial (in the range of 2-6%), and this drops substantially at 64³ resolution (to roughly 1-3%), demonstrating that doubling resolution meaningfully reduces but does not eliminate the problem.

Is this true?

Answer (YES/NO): NO